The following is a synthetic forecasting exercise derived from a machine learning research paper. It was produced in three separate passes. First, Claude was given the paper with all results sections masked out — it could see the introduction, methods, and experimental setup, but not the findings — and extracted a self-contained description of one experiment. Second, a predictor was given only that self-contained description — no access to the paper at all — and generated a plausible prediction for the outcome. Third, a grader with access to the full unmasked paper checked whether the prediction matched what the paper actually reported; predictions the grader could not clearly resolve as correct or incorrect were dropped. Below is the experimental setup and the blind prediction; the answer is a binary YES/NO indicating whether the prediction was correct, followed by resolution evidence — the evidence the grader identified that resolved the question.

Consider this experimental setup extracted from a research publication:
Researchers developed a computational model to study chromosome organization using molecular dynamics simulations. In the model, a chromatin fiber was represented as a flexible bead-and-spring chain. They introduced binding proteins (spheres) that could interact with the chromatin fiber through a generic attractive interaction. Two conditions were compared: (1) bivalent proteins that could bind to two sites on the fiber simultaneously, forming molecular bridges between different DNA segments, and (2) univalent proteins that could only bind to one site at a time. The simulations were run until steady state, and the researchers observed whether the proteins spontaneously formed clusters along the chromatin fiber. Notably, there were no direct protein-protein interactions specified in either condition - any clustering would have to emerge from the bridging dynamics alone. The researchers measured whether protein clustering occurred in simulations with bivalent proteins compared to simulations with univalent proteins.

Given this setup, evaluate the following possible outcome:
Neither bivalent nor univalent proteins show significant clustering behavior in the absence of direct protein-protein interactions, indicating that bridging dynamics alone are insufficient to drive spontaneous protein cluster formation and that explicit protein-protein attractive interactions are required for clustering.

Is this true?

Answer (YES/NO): NO